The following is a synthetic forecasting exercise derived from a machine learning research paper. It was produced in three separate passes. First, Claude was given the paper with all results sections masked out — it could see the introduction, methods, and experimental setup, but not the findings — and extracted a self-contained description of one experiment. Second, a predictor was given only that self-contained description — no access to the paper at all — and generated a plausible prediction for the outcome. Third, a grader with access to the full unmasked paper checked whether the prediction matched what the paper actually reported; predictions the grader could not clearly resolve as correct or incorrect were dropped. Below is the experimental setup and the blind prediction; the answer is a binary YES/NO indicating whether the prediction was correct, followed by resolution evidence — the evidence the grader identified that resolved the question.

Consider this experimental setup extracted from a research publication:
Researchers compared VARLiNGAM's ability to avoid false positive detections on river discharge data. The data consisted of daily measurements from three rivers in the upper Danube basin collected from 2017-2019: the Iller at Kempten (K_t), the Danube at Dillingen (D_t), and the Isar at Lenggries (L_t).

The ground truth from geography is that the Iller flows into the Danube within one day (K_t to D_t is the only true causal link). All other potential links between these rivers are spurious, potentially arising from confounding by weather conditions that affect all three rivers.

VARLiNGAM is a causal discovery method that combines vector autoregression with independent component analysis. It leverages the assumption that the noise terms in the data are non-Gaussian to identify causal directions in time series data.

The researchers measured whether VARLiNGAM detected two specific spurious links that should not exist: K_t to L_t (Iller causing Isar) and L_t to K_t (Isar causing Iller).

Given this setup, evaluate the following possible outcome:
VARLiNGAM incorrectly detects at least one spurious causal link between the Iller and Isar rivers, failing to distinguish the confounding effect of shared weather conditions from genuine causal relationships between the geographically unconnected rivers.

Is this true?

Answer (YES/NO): YES